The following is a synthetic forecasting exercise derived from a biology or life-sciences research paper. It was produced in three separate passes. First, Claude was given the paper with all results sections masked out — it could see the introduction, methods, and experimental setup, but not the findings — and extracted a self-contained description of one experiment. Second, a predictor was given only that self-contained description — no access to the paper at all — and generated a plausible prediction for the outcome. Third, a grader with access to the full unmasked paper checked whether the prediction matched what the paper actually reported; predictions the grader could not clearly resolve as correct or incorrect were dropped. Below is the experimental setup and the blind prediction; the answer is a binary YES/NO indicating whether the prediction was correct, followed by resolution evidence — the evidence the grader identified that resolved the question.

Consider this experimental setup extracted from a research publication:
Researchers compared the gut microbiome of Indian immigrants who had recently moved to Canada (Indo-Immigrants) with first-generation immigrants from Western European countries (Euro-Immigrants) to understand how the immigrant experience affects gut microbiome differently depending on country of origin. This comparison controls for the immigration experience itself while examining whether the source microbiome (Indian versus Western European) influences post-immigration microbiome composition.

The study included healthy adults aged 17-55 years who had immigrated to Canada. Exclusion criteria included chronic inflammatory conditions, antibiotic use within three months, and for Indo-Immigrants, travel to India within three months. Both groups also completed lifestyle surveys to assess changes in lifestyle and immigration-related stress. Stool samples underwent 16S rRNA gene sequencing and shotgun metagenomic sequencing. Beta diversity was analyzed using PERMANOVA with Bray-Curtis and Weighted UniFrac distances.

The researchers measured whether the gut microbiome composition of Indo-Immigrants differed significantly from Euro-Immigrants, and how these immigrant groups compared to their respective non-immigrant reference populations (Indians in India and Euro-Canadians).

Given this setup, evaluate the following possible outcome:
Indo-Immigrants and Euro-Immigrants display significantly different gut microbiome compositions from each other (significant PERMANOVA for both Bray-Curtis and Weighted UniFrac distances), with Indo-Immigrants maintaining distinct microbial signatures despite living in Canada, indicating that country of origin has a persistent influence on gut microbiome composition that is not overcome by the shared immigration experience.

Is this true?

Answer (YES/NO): YES